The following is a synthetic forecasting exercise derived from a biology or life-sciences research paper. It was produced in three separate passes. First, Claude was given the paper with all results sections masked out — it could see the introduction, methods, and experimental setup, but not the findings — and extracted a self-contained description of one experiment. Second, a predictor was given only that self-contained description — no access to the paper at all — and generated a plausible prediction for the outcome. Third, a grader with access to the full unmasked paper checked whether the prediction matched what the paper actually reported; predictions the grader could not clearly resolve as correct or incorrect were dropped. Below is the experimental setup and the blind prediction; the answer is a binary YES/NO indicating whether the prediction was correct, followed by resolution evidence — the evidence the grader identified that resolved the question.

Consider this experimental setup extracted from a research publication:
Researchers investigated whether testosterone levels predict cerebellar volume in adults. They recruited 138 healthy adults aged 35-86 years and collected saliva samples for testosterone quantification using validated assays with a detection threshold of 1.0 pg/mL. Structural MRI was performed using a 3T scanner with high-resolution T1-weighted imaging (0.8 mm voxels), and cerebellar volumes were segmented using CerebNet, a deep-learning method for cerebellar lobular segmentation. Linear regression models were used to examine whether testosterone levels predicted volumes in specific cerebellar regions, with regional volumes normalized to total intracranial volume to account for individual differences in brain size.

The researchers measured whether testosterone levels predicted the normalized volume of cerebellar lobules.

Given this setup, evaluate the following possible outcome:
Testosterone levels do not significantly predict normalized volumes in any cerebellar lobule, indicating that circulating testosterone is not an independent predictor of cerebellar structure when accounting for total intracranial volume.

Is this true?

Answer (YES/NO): NO